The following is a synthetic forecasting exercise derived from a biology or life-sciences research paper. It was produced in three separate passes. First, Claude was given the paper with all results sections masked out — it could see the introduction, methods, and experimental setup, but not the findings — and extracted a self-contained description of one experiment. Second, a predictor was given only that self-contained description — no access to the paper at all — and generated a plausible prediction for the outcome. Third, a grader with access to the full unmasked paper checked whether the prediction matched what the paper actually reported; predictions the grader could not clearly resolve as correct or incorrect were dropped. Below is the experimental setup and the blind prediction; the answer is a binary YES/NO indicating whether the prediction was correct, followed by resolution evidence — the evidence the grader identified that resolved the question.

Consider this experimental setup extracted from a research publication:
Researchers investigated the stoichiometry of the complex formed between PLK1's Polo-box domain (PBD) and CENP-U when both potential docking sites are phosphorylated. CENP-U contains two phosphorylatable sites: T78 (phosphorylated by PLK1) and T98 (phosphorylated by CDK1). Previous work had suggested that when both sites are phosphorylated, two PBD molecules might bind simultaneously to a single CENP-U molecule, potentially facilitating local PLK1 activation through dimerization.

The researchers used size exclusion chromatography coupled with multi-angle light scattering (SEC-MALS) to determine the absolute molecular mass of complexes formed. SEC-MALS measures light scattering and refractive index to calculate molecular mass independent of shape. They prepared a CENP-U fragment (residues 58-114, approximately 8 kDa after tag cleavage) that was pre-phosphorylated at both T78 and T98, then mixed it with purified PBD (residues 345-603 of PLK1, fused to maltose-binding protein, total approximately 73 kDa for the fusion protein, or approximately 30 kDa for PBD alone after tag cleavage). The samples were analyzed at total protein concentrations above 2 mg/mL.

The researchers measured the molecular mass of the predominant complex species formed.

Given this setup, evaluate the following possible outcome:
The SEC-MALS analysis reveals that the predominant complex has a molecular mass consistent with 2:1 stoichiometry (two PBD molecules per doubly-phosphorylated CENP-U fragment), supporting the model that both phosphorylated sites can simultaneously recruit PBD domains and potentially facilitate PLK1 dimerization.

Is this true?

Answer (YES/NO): YES